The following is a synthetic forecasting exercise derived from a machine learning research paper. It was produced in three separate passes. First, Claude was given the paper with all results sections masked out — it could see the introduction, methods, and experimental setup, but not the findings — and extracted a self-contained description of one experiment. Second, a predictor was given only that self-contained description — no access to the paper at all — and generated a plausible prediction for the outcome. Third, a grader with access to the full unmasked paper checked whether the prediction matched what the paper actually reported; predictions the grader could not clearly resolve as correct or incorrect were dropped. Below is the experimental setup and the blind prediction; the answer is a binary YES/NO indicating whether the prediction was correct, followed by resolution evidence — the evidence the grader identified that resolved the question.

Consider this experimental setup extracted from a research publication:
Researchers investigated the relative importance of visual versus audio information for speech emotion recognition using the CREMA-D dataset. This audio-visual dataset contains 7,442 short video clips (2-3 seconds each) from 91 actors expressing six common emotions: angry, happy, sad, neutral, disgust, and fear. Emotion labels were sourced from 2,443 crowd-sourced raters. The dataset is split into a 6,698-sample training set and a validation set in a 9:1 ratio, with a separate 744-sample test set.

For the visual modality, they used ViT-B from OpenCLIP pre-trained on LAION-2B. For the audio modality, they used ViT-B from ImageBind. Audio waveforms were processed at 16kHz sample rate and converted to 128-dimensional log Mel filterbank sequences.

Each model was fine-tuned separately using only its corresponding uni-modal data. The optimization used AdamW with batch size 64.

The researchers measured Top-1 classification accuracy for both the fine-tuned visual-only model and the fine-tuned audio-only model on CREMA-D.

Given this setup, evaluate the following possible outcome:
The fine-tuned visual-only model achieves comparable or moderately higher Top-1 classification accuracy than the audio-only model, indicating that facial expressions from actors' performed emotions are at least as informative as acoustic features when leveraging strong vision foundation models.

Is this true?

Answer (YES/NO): YES